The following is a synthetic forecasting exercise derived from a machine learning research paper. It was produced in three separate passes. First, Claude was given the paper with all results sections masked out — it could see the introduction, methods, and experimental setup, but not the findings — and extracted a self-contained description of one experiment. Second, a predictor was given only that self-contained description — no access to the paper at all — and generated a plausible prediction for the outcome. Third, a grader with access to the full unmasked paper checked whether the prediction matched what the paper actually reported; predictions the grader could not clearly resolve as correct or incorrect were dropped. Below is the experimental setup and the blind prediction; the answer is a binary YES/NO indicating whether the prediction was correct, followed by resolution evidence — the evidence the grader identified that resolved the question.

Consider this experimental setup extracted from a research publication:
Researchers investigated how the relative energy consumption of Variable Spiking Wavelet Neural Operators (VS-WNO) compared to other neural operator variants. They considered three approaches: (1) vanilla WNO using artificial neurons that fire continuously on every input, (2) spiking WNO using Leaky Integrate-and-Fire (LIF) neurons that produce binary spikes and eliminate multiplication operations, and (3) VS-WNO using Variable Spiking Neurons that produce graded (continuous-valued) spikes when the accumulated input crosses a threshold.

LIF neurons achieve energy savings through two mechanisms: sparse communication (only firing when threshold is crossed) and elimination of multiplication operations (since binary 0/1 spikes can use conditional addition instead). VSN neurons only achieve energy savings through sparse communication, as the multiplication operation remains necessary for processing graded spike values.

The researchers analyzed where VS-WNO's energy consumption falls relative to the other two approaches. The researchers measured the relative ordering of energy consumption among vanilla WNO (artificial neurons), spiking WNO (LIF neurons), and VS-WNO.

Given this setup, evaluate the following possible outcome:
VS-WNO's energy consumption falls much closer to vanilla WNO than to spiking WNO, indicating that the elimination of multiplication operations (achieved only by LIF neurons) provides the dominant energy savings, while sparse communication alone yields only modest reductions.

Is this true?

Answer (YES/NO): NO